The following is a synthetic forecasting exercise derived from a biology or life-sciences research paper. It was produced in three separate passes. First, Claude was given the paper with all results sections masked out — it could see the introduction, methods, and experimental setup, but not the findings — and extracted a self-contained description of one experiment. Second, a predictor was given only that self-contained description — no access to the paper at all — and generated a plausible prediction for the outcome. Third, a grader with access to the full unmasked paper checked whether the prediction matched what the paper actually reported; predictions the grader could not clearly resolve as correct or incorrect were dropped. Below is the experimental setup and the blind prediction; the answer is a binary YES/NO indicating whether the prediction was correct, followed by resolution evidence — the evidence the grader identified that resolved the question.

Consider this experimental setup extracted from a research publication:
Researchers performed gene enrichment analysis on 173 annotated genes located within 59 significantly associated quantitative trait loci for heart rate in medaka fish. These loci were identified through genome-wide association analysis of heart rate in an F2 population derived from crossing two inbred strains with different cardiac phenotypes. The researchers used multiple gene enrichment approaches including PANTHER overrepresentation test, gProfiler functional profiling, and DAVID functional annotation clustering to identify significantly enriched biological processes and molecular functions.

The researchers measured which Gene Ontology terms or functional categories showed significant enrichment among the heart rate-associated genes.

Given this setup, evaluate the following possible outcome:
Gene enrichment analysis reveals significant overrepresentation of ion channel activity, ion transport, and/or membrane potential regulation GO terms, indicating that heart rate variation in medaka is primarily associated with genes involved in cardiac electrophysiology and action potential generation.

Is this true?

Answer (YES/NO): NO